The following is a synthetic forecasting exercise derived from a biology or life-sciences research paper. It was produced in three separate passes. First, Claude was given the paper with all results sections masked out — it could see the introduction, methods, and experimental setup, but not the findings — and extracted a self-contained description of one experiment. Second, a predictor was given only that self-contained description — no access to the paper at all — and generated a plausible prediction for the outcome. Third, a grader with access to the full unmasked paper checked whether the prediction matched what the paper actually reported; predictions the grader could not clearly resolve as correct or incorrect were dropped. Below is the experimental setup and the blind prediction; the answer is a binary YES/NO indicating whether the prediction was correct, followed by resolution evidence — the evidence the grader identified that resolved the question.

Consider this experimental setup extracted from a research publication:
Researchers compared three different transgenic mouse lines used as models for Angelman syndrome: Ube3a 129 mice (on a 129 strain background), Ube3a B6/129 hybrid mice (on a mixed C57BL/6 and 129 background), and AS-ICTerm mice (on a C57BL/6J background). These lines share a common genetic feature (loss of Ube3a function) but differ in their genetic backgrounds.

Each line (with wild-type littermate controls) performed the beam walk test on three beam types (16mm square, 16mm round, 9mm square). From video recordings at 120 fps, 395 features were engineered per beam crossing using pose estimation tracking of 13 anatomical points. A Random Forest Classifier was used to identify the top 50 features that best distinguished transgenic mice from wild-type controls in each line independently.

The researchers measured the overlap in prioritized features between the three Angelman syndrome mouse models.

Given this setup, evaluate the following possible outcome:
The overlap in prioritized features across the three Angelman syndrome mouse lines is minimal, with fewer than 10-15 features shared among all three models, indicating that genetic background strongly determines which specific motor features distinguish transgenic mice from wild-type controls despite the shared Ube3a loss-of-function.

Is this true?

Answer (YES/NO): YES